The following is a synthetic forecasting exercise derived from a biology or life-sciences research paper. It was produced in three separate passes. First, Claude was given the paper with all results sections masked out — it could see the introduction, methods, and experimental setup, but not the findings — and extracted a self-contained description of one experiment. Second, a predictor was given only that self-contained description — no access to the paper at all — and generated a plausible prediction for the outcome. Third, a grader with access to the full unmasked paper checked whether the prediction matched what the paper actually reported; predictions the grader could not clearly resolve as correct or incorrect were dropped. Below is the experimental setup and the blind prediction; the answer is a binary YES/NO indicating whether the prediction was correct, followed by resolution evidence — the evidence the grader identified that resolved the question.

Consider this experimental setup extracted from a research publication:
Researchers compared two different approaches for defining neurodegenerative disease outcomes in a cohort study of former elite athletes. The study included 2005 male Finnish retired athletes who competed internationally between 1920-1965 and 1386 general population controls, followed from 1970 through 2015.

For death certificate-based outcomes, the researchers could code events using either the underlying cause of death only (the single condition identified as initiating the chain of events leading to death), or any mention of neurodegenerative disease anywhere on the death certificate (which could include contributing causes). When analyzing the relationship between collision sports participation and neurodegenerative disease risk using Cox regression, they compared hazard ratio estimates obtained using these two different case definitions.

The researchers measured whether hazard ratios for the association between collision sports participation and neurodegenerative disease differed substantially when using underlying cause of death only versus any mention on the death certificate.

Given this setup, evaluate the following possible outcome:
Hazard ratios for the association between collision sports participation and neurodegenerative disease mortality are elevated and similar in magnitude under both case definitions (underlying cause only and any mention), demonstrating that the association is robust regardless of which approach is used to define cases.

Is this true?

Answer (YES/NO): YES